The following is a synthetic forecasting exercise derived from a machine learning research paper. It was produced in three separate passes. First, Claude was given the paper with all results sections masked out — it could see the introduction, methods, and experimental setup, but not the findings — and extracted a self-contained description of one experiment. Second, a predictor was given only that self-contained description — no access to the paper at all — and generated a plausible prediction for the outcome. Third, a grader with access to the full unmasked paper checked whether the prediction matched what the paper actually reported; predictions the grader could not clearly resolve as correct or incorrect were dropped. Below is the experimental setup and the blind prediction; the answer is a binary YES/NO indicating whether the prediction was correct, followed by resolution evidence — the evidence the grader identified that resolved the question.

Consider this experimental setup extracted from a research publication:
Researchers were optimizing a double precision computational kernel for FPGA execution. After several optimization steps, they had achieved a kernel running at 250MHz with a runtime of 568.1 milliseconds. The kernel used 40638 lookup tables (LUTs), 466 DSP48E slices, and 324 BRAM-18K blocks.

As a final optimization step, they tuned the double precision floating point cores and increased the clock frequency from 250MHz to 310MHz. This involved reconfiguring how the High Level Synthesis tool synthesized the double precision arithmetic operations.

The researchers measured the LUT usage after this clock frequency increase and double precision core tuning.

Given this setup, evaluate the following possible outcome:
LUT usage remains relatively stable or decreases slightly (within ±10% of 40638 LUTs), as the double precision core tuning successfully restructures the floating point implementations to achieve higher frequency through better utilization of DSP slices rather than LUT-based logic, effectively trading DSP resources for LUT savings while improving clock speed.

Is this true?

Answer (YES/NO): NO